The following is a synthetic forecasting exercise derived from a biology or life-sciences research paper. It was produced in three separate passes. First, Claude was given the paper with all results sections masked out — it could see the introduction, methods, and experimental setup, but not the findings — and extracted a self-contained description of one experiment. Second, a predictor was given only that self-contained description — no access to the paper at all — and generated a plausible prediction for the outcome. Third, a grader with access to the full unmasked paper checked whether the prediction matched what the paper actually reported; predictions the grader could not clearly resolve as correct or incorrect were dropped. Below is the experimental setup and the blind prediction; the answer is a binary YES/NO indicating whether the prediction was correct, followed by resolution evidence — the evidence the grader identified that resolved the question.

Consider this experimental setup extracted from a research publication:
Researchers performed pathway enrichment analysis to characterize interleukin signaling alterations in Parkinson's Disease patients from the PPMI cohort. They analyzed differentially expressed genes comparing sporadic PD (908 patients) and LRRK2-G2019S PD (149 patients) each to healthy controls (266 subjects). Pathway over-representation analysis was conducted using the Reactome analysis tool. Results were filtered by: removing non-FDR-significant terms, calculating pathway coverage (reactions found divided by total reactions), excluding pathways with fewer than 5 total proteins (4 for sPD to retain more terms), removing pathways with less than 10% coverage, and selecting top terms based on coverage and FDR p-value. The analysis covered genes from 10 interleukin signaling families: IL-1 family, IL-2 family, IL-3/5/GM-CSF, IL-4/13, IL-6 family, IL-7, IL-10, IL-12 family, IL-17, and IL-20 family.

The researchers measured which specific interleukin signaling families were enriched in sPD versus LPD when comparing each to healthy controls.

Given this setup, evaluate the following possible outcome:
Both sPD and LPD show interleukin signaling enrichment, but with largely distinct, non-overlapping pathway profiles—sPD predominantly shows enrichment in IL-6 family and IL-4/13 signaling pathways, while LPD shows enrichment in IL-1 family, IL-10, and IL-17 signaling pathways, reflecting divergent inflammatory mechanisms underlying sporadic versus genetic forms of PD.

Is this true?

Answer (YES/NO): NO